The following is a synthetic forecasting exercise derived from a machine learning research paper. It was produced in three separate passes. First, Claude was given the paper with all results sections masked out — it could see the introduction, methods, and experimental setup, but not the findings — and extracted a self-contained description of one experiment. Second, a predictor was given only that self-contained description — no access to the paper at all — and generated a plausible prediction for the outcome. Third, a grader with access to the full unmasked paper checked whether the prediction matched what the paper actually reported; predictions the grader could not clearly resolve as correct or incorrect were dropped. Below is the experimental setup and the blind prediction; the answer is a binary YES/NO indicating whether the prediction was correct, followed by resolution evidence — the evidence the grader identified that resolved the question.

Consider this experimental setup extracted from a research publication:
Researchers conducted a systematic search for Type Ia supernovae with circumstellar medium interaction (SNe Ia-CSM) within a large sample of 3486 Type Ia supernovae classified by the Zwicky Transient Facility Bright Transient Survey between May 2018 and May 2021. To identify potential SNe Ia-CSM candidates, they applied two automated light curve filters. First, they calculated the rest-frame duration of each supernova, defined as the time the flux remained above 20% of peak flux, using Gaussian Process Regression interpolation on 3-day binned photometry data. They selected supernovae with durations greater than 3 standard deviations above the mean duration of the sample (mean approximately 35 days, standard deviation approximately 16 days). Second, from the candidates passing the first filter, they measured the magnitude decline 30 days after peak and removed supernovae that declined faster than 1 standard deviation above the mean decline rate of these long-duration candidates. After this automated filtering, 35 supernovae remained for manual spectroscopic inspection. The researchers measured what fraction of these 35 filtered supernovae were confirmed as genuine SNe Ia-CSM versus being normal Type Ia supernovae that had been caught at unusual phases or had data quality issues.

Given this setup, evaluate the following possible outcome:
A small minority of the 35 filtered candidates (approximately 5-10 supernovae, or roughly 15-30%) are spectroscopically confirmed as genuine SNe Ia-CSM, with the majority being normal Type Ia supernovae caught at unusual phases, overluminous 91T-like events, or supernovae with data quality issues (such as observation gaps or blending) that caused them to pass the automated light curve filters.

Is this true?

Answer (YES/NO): NO